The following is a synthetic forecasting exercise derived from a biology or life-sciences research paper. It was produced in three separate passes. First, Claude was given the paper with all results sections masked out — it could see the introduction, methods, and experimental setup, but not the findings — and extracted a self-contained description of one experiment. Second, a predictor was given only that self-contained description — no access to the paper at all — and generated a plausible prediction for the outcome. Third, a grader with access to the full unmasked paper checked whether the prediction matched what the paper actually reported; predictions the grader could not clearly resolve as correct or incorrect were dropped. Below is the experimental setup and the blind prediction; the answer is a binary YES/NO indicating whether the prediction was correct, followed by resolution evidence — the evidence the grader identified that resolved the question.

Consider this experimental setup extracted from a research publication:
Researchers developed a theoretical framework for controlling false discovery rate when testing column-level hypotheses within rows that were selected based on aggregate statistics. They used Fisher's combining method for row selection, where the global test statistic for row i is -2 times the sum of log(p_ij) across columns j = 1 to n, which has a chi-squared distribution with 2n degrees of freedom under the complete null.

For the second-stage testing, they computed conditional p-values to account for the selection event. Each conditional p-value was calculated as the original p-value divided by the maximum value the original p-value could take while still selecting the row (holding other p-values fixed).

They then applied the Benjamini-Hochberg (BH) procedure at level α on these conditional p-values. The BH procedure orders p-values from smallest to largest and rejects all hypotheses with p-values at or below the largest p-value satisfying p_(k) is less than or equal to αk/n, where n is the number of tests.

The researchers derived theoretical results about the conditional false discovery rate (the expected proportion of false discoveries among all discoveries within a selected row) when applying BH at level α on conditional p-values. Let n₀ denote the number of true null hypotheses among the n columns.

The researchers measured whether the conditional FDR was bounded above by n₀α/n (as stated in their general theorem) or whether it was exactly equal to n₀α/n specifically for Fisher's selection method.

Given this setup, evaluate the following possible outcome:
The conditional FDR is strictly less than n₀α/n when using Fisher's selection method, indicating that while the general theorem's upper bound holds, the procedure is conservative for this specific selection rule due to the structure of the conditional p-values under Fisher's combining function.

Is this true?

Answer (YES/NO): NO